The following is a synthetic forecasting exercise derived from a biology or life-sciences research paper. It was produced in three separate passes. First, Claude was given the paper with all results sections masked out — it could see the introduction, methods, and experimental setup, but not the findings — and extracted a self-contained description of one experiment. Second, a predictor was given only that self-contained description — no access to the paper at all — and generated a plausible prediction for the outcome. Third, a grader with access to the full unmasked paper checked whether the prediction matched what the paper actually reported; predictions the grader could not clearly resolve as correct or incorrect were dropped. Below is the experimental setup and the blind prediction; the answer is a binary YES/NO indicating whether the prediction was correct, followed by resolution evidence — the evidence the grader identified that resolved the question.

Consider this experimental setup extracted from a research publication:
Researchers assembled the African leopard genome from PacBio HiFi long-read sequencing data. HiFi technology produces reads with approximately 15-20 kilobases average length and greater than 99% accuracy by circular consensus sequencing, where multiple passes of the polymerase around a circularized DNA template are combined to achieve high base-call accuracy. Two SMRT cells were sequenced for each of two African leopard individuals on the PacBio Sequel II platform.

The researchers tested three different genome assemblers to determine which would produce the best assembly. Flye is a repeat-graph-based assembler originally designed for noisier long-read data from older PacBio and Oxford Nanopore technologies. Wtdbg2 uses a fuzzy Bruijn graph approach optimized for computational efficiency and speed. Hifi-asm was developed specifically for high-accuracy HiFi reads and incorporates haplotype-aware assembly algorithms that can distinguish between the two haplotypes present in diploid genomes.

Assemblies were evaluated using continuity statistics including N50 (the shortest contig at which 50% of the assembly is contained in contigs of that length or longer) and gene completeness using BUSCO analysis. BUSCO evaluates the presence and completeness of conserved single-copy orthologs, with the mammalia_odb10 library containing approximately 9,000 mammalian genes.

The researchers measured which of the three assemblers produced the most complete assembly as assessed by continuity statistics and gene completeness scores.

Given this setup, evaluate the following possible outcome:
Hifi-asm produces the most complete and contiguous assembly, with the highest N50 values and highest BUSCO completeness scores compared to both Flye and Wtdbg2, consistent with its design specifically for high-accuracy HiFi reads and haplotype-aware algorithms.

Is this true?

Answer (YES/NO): YES